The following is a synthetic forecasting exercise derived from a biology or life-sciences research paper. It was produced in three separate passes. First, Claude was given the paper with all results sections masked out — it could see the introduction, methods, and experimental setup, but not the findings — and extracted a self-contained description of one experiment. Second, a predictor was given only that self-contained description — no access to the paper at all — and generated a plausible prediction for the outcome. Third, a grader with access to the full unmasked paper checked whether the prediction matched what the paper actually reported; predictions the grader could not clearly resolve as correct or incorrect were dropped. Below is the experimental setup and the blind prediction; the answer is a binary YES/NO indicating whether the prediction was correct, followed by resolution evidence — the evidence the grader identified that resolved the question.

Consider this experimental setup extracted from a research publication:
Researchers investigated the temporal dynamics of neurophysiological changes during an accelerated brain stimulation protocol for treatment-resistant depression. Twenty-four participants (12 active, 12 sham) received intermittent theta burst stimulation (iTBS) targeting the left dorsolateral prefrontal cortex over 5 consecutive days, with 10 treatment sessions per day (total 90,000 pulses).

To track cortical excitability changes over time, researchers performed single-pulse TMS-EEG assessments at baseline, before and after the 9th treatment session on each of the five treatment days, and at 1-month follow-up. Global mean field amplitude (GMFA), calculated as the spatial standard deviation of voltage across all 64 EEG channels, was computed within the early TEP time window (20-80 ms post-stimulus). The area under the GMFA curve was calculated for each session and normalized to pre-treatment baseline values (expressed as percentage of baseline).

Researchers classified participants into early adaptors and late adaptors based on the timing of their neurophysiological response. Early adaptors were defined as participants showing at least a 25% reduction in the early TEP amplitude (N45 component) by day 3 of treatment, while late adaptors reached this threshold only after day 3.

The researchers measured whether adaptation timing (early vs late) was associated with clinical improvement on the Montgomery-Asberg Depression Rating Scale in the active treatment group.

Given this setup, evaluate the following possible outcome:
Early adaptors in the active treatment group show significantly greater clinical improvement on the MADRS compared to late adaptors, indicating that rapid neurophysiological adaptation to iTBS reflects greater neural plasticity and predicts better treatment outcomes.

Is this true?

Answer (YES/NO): NO